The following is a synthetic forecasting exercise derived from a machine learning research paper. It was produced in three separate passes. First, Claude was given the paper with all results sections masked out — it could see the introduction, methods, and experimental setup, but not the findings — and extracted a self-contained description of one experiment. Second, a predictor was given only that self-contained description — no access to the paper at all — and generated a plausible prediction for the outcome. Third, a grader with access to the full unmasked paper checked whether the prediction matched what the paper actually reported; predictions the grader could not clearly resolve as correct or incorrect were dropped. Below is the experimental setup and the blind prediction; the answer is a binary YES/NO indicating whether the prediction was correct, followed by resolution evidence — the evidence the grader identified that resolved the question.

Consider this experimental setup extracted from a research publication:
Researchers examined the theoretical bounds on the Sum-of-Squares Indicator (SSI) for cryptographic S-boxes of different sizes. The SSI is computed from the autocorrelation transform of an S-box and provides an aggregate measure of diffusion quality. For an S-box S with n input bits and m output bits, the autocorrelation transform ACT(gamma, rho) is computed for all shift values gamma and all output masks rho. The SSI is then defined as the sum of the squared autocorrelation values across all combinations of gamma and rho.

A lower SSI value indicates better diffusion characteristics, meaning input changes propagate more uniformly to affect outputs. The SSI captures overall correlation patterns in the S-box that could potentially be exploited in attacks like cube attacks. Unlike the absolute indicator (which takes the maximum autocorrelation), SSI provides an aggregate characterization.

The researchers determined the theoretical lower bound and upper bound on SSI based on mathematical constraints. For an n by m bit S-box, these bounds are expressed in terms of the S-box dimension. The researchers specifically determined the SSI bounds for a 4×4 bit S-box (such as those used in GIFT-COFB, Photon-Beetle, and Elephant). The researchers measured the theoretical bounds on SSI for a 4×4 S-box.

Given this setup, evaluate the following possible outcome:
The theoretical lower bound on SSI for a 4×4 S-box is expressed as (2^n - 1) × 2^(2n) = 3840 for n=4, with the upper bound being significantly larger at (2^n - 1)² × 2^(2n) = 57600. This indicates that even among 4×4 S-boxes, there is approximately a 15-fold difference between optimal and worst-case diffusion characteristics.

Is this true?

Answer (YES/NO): NO